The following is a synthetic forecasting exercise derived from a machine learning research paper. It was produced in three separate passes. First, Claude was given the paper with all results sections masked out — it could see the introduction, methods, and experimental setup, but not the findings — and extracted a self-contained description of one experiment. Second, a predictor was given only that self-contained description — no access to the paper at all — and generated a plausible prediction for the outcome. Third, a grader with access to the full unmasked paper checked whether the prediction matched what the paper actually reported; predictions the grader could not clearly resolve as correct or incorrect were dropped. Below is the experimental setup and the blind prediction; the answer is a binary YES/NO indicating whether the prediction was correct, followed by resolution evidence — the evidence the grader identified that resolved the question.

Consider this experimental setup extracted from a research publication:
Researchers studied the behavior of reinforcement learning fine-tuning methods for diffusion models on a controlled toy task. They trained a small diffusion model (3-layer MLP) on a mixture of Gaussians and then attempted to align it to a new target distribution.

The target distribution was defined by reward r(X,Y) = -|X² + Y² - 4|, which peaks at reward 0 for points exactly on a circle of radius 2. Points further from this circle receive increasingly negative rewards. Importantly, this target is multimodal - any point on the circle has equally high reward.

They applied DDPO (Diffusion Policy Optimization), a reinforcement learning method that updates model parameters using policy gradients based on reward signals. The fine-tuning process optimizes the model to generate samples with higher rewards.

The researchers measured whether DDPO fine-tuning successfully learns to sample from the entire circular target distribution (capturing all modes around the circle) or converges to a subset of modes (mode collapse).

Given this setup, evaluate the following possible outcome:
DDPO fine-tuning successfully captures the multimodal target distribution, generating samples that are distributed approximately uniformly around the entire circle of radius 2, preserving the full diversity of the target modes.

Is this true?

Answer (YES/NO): NO